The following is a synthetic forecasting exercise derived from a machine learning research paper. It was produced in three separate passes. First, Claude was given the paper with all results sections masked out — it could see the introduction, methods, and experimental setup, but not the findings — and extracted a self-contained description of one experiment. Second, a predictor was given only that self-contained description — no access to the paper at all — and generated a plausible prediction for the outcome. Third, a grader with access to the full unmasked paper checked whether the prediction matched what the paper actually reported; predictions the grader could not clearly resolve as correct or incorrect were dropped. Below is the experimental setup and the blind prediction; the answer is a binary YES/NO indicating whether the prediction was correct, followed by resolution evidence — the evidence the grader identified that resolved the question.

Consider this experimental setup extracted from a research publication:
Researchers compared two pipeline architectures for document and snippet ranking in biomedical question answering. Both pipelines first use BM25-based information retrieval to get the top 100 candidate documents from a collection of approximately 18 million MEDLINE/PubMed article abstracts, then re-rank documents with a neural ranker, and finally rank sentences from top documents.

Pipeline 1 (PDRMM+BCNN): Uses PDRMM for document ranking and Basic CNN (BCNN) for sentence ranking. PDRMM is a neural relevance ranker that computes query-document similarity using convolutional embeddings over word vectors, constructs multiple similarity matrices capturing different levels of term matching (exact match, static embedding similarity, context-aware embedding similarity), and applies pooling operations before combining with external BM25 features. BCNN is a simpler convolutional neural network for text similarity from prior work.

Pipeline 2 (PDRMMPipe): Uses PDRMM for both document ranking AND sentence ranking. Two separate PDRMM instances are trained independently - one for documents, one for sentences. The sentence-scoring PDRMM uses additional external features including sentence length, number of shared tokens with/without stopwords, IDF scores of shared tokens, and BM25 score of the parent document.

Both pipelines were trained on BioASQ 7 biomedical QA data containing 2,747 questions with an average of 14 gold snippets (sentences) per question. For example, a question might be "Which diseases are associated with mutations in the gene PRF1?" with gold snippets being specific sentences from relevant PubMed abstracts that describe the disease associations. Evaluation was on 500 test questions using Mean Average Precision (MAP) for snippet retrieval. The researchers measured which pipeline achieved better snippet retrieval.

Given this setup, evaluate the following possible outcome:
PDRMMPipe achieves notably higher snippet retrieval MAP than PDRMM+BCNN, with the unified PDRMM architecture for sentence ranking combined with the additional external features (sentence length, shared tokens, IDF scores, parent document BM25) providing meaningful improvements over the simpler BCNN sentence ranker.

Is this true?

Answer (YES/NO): YES